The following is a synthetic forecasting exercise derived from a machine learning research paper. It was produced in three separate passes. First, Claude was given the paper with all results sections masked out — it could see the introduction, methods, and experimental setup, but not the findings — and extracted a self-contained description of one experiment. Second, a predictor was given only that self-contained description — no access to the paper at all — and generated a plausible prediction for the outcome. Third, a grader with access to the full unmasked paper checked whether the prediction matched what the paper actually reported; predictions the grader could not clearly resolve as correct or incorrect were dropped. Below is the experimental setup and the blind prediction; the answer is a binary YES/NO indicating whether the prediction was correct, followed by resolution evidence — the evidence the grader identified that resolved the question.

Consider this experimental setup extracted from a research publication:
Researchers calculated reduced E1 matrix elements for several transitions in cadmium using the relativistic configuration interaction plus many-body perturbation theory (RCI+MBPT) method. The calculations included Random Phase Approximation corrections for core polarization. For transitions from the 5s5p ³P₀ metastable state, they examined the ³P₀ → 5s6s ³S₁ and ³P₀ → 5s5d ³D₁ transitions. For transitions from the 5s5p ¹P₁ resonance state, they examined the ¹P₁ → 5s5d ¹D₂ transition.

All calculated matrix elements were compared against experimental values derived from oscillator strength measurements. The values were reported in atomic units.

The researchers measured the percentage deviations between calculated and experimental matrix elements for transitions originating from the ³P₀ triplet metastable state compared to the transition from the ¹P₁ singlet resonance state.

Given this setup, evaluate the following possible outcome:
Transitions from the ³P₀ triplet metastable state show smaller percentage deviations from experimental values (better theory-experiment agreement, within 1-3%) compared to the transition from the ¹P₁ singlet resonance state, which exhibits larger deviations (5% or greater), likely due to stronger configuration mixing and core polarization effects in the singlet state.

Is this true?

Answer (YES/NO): NO